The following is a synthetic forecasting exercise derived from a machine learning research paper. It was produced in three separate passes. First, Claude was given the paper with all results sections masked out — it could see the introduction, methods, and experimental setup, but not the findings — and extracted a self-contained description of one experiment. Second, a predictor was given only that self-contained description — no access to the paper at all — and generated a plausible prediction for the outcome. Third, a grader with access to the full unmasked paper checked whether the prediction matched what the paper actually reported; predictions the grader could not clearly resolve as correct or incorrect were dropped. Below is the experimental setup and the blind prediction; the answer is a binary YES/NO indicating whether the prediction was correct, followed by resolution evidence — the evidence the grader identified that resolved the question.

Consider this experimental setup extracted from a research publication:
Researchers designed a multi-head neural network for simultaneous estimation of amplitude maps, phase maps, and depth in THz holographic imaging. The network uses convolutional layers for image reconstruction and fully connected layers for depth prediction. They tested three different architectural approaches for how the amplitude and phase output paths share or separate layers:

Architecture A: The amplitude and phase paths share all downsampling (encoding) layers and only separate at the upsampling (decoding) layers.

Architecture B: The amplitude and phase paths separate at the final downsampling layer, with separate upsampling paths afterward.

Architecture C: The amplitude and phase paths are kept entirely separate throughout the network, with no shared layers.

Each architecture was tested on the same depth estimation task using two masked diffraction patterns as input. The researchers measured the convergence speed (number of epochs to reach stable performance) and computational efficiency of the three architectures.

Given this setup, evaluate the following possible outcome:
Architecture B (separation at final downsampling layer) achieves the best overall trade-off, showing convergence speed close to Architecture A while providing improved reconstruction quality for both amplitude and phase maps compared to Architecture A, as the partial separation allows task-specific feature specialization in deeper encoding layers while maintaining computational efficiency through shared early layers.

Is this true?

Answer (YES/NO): NO